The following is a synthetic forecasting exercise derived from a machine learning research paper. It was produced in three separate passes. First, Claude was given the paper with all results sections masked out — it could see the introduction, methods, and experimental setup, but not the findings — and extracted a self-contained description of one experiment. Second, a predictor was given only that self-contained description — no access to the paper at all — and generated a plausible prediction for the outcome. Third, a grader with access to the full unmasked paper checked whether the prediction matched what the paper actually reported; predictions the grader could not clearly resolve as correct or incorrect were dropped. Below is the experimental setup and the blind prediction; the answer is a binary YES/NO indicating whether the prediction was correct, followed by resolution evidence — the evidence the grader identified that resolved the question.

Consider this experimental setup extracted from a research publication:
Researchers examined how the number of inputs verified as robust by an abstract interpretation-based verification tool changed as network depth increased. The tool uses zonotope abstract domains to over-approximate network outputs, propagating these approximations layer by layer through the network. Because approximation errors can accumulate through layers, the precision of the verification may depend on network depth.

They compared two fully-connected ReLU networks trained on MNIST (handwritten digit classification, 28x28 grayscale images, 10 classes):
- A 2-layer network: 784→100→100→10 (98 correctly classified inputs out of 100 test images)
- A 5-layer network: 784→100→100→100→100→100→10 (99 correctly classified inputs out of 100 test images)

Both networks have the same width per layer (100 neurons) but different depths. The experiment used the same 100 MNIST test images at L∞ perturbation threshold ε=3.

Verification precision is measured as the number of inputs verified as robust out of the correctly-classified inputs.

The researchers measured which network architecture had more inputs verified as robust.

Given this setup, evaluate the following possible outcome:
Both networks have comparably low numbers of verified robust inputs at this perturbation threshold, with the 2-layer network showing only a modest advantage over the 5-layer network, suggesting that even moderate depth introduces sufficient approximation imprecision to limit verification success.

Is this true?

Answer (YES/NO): NO